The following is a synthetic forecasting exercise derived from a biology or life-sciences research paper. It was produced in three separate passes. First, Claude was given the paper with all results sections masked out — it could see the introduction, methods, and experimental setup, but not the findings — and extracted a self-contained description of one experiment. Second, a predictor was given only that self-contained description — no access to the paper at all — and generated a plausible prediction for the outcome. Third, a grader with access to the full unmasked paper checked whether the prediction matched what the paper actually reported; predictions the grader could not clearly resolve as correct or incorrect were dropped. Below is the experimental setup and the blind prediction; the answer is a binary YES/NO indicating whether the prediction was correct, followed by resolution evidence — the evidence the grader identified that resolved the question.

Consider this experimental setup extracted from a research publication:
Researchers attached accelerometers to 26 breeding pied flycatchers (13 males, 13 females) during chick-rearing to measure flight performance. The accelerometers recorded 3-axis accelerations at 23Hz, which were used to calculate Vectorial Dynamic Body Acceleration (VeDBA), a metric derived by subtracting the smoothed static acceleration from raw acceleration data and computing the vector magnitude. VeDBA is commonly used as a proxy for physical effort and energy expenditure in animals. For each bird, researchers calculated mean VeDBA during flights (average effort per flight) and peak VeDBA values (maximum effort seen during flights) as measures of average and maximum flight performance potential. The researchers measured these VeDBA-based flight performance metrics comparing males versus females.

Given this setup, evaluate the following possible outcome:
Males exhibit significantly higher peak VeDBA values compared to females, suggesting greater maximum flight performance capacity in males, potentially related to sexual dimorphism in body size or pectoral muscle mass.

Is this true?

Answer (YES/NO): NO